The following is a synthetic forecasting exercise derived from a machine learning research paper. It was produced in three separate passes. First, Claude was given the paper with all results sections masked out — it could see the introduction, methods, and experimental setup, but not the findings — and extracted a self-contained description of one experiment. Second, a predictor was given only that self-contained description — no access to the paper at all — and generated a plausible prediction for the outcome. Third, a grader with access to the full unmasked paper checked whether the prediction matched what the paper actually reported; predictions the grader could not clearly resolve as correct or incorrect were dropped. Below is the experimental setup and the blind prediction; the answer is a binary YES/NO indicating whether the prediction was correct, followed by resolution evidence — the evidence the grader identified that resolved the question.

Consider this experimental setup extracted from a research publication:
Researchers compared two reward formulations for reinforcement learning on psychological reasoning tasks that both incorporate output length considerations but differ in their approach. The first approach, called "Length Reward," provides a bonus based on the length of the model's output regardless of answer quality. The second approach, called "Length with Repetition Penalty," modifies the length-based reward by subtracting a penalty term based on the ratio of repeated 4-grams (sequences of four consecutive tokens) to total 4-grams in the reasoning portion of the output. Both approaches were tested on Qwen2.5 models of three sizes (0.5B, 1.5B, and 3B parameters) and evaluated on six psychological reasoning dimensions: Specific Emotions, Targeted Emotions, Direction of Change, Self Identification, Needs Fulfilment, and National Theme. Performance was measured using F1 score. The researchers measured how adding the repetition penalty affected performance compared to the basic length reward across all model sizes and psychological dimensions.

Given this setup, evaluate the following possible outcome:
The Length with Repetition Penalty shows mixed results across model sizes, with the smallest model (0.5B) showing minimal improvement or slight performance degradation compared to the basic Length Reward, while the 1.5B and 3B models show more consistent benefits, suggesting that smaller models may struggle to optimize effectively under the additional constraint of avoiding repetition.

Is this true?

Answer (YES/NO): NO